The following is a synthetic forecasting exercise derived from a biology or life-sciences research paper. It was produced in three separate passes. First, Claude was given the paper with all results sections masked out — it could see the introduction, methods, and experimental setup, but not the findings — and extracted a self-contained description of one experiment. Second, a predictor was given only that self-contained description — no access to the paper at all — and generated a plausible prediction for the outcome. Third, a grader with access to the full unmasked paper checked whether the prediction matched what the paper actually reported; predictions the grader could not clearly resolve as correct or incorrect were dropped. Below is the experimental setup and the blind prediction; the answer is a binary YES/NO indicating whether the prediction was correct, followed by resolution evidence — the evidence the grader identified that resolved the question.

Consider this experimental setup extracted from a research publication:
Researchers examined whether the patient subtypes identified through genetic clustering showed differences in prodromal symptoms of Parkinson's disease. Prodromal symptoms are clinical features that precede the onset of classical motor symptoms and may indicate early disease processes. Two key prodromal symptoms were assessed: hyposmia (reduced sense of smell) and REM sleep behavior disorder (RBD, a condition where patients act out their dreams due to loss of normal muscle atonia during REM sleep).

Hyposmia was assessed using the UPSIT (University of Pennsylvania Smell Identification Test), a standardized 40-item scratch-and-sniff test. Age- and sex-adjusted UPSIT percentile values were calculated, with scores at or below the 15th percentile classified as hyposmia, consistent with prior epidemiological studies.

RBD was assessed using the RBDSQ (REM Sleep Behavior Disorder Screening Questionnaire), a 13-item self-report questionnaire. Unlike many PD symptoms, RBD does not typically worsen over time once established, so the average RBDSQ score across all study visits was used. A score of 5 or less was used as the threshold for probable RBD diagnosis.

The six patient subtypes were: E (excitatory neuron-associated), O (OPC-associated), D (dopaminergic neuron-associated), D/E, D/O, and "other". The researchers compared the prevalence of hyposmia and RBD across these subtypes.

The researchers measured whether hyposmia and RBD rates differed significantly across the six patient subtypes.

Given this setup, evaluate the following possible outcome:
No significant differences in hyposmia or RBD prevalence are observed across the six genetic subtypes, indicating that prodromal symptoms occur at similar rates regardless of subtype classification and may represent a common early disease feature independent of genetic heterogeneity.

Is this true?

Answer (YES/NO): NO